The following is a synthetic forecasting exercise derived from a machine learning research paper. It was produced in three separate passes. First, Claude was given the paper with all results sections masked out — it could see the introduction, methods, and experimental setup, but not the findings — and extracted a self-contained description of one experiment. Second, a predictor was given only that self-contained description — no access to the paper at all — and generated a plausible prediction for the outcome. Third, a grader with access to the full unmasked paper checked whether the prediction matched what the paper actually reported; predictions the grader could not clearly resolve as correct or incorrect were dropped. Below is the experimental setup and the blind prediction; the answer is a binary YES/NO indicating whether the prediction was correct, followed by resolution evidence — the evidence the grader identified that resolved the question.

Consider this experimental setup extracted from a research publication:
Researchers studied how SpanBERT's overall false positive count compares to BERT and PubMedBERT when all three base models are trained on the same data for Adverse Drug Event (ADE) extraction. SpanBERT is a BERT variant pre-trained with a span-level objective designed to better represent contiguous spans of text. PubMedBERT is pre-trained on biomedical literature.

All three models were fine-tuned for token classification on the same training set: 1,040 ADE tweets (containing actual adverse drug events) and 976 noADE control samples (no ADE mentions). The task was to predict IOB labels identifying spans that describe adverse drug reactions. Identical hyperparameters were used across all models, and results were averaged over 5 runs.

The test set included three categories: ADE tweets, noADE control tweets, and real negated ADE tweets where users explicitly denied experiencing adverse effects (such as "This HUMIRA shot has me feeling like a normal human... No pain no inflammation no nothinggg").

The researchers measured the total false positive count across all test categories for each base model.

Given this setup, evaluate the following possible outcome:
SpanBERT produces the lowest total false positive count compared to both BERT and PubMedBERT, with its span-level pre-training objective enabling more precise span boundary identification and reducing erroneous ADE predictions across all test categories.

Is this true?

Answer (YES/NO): NO